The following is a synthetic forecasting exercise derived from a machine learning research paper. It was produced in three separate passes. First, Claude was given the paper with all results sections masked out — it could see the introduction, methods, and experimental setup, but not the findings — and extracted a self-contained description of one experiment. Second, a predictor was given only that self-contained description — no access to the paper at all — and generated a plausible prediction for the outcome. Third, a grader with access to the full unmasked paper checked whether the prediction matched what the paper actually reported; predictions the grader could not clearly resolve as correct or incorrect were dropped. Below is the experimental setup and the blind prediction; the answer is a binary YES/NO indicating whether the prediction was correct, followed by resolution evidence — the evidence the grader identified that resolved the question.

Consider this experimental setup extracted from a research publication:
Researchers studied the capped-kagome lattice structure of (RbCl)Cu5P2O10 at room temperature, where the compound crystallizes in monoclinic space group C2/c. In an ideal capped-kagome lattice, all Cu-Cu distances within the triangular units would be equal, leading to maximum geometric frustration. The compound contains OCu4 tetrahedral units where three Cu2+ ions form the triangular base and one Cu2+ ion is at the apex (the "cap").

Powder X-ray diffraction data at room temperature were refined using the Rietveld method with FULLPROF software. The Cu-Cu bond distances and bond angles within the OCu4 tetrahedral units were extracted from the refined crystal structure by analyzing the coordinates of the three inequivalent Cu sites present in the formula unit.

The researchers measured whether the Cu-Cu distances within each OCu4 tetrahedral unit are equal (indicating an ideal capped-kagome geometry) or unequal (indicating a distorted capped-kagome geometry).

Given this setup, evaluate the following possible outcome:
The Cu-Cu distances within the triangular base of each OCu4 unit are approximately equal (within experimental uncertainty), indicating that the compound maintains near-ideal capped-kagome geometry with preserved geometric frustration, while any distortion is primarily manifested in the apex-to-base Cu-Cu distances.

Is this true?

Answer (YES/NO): NO